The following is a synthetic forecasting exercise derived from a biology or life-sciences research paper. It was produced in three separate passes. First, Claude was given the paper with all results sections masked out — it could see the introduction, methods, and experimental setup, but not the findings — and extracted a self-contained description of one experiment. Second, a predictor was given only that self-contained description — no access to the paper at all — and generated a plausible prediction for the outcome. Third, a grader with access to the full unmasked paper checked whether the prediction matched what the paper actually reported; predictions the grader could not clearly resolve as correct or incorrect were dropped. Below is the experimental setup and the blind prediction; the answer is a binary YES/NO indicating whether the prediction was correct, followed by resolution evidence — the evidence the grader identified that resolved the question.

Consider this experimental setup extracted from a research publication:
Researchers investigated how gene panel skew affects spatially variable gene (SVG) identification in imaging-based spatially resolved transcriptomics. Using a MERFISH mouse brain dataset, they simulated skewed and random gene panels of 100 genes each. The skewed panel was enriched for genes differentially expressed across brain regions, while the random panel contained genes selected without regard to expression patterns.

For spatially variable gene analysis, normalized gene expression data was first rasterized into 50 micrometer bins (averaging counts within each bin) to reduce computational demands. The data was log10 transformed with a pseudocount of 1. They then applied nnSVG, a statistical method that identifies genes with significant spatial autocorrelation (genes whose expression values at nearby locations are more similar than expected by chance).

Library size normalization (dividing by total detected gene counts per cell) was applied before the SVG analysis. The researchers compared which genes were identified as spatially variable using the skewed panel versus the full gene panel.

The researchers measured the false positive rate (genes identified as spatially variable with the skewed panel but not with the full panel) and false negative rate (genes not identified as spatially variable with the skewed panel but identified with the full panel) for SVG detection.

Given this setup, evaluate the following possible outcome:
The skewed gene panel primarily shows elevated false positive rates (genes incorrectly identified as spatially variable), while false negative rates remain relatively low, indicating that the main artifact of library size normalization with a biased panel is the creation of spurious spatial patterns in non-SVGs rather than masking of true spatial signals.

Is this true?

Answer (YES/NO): NO